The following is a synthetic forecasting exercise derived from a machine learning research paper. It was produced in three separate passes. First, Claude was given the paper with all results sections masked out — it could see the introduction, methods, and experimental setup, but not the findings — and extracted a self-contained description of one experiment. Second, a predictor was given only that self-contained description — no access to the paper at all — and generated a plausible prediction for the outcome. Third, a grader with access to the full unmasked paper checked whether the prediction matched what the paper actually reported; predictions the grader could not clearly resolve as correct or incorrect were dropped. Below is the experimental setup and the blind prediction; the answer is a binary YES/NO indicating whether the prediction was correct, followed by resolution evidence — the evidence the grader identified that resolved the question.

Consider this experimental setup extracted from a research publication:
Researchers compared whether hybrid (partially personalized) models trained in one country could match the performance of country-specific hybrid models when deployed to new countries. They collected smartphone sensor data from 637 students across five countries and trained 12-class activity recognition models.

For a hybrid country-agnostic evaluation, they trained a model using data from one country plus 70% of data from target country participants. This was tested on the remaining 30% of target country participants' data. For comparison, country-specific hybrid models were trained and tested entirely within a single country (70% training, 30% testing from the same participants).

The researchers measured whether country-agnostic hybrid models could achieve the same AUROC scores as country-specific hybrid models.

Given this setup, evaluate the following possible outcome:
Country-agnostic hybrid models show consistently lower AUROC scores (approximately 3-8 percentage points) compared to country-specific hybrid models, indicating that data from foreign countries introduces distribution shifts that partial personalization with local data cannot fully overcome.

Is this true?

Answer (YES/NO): NO